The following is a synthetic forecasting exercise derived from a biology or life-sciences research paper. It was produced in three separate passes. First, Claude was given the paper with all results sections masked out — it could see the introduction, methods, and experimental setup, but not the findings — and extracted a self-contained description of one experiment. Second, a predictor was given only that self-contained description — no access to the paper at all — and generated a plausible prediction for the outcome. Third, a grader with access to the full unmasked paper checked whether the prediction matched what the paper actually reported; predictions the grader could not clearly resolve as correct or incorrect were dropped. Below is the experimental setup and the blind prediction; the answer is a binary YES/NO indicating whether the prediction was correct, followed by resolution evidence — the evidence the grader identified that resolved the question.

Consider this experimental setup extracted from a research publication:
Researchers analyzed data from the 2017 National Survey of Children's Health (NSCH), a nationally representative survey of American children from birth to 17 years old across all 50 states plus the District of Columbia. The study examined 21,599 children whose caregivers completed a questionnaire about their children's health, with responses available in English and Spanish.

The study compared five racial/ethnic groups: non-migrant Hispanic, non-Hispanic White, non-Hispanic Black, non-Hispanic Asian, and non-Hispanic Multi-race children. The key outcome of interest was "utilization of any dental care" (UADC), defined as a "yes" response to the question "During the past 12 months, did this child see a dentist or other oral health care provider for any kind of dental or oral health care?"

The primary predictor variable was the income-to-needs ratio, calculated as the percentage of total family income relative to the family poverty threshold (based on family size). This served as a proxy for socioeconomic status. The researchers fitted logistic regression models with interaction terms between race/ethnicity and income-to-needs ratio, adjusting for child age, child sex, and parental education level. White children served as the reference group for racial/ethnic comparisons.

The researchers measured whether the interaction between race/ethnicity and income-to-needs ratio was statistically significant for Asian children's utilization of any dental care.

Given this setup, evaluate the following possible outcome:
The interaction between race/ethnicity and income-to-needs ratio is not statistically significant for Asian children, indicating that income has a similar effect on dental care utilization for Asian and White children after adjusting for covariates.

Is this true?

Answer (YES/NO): YES